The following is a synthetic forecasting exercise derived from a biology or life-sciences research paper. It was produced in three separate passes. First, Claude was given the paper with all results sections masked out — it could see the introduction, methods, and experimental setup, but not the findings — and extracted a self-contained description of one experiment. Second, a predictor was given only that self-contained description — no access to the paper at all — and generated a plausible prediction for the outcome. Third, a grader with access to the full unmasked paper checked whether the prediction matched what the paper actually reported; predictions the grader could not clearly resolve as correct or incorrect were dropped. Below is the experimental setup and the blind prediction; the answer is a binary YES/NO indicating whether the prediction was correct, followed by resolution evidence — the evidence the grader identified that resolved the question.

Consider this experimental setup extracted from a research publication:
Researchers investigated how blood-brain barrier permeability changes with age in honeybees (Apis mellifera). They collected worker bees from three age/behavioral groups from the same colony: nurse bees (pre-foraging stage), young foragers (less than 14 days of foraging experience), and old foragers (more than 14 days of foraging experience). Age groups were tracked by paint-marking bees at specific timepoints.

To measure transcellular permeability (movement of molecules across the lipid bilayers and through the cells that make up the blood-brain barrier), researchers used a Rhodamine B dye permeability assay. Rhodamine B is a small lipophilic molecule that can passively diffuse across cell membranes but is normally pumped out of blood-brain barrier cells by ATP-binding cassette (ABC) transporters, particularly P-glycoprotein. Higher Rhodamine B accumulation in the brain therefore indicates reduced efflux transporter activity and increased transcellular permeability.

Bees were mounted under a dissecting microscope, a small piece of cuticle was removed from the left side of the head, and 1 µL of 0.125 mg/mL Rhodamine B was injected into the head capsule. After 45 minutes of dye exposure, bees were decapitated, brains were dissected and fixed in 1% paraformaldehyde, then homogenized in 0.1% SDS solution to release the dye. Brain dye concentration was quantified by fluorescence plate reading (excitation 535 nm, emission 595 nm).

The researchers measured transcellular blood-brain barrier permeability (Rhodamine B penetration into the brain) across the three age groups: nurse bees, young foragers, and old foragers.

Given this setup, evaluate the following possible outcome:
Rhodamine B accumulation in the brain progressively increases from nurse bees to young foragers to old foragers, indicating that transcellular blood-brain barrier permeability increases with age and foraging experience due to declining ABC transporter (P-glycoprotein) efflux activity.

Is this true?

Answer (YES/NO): NO